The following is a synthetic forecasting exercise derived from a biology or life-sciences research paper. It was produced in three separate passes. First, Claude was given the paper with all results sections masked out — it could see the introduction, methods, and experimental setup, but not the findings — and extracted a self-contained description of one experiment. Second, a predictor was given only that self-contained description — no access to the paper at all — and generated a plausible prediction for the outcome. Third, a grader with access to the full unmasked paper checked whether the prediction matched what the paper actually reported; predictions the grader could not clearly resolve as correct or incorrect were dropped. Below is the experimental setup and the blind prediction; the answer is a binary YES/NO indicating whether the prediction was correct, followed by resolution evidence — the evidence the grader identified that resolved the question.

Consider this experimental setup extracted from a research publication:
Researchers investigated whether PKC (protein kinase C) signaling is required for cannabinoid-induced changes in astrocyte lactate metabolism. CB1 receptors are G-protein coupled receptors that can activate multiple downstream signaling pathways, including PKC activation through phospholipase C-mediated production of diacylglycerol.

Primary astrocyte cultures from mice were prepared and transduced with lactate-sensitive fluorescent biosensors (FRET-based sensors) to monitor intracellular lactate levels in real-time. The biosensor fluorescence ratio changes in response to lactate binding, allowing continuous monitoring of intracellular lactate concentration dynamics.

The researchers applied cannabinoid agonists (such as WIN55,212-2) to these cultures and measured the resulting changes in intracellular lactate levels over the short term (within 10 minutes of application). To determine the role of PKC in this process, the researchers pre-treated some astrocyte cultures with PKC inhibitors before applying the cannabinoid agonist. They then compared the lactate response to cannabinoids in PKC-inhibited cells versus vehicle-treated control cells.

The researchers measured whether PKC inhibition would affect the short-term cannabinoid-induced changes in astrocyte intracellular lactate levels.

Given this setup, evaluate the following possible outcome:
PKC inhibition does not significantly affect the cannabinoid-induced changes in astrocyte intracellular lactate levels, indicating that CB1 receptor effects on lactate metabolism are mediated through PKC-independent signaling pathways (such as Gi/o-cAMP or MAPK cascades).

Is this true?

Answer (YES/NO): NO